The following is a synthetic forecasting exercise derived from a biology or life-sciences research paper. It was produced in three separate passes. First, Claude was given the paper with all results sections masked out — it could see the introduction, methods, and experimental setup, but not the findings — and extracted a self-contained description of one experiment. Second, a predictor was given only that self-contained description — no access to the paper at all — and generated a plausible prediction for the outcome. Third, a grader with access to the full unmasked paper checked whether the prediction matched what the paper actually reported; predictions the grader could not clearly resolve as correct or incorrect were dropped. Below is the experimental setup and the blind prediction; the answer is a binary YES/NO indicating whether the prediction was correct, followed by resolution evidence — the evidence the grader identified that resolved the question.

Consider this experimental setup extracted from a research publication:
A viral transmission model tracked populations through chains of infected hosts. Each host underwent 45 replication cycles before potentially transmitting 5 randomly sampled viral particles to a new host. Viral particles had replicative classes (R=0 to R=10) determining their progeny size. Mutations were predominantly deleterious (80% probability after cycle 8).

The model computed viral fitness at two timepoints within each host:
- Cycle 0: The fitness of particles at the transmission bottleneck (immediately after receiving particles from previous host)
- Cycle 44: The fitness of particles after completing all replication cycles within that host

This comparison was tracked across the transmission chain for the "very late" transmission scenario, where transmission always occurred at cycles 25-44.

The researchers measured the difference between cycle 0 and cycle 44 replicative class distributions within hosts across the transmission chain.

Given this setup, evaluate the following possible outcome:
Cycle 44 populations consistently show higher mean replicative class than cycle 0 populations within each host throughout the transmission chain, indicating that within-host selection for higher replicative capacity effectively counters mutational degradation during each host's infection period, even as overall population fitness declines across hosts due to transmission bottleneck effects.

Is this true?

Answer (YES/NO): NO